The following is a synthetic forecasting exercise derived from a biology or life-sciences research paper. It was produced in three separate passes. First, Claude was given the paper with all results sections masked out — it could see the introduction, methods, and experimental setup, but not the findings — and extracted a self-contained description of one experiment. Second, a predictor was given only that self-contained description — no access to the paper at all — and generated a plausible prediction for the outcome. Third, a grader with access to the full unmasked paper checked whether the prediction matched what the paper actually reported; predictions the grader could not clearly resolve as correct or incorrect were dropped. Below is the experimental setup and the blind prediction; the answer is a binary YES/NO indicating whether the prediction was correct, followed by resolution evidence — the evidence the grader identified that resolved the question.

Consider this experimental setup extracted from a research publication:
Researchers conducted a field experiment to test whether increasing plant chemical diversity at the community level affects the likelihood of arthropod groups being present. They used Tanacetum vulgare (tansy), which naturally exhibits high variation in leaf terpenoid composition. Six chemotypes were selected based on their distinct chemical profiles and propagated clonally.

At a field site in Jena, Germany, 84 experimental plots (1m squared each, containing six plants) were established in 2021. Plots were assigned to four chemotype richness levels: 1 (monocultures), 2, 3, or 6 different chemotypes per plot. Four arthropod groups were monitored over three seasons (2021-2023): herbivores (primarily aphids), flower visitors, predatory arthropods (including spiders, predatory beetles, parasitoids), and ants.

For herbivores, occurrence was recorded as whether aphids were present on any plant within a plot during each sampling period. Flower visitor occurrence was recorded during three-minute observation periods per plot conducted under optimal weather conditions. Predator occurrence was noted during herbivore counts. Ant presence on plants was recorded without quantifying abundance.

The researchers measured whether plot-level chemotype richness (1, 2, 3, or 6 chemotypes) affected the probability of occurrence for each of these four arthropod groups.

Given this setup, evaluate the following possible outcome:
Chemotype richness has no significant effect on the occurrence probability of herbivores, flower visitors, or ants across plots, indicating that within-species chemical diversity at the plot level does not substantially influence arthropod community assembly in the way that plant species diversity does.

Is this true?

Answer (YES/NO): NO